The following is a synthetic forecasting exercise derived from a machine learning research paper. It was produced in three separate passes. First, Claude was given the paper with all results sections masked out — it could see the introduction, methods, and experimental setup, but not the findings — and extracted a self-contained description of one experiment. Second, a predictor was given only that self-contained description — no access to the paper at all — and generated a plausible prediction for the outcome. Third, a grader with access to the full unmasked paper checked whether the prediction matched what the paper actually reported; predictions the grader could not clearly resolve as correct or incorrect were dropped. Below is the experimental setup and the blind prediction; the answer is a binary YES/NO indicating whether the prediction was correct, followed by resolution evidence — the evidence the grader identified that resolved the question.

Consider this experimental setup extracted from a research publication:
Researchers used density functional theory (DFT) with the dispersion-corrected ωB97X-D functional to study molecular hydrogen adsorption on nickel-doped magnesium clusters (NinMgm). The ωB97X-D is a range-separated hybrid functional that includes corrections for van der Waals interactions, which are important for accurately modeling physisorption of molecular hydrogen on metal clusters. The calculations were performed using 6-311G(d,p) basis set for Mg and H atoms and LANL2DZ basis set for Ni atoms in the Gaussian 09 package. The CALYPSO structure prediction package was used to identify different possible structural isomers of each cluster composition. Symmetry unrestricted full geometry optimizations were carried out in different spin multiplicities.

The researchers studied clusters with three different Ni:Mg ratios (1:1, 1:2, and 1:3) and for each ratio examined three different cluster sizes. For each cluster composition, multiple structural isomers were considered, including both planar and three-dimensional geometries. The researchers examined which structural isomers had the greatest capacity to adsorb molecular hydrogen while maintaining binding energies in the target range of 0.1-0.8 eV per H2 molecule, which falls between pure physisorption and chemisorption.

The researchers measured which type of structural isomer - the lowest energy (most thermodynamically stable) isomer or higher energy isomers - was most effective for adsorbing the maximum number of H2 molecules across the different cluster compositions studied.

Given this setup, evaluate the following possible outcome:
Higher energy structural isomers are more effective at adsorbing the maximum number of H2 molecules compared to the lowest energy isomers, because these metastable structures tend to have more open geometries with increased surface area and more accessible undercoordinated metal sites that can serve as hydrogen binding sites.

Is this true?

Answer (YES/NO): YES